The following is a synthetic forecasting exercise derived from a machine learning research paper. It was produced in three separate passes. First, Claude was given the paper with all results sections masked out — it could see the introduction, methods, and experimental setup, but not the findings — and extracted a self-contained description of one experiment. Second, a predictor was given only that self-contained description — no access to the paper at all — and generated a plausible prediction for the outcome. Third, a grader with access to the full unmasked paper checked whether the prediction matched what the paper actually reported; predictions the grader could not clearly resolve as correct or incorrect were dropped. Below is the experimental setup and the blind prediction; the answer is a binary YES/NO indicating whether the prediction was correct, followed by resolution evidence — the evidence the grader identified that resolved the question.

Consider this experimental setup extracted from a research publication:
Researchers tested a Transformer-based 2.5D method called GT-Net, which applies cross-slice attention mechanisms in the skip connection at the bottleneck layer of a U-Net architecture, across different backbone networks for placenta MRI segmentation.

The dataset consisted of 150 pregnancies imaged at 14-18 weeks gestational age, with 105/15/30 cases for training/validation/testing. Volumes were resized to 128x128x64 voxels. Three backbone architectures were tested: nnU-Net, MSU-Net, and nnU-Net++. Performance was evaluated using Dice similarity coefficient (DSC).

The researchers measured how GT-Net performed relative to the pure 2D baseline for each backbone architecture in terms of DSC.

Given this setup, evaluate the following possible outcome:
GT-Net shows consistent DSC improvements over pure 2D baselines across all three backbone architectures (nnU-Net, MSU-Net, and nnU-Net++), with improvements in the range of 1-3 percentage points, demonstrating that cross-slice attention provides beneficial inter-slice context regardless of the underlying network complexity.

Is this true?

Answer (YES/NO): NO